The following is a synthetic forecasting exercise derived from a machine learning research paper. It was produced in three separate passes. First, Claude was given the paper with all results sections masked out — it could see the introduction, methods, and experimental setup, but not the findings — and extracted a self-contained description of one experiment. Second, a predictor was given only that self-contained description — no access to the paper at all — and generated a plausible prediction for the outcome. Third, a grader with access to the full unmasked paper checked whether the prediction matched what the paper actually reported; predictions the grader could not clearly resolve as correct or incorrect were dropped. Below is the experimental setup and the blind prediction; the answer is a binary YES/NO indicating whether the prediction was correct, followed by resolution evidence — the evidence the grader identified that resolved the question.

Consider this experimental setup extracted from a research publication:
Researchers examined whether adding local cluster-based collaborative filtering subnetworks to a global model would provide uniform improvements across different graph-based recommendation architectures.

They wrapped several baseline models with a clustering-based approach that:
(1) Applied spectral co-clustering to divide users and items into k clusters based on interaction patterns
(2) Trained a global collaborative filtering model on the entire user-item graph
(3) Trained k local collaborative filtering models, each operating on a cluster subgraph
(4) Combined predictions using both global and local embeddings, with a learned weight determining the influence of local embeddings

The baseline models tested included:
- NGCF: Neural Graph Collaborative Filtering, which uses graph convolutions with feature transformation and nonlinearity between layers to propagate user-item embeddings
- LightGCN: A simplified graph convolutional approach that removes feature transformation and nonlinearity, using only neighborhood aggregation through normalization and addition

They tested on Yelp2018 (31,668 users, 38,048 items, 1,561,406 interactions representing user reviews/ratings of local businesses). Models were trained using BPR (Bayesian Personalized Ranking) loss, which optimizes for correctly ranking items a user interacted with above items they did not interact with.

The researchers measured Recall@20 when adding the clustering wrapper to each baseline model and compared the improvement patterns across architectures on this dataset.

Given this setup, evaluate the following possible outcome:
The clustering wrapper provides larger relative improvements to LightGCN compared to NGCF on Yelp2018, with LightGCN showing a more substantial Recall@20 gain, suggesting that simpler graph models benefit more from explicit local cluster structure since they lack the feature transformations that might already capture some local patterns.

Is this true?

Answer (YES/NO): NO